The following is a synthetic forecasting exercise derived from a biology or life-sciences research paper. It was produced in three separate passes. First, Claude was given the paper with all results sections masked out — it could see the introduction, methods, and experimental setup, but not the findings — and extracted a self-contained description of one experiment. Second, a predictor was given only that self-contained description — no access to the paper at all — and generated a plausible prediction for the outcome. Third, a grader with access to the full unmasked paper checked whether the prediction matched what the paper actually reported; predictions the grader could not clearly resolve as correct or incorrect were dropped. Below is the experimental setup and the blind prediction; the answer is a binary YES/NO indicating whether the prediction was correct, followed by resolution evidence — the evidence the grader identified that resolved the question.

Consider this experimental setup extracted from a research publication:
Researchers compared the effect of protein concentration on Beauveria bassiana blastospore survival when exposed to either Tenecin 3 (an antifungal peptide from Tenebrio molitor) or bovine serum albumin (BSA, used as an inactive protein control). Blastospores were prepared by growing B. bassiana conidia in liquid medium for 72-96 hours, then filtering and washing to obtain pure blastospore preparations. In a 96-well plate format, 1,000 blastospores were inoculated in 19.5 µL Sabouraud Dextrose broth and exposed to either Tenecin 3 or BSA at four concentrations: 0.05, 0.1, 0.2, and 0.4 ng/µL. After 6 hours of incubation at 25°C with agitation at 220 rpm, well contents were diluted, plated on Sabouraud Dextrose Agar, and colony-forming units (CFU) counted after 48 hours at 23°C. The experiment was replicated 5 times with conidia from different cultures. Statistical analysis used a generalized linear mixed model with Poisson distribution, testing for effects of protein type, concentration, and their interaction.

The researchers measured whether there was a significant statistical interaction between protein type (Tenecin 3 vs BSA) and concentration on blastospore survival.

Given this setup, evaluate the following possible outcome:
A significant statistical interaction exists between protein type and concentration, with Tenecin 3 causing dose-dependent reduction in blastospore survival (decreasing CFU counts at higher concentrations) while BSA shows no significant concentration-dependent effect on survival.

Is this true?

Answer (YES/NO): YES